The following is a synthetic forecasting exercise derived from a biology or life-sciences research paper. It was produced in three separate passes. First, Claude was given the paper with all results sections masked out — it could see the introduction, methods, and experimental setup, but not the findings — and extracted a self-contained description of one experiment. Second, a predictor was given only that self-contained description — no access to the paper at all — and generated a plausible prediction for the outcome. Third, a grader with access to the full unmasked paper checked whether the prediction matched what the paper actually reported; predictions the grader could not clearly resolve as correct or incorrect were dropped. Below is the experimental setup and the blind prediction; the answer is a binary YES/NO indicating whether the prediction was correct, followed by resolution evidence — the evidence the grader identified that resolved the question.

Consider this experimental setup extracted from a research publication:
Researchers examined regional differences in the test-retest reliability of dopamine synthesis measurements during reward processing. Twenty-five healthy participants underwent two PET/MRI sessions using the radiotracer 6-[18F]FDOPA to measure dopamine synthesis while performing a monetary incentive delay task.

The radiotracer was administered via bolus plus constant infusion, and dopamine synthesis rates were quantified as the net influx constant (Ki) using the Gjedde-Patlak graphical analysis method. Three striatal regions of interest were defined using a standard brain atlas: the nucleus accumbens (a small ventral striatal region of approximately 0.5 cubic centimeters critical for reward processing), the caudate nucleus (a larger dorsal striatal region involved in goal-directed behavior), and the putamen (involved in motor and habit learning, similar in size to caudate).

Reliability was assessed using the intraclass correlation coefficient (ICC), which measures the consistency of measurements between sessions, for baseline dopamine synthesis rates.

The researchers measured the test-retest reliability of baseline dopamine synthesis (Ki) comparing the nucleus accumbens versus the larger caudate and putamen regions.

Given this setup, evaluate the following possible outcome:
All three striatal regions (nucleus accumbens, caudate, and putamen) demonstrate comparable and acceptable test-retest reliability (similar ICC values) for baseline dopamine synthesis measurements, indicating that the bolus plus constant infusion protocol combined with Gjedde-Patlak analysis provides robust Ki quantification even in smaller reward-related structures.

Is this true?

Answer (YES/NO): NO